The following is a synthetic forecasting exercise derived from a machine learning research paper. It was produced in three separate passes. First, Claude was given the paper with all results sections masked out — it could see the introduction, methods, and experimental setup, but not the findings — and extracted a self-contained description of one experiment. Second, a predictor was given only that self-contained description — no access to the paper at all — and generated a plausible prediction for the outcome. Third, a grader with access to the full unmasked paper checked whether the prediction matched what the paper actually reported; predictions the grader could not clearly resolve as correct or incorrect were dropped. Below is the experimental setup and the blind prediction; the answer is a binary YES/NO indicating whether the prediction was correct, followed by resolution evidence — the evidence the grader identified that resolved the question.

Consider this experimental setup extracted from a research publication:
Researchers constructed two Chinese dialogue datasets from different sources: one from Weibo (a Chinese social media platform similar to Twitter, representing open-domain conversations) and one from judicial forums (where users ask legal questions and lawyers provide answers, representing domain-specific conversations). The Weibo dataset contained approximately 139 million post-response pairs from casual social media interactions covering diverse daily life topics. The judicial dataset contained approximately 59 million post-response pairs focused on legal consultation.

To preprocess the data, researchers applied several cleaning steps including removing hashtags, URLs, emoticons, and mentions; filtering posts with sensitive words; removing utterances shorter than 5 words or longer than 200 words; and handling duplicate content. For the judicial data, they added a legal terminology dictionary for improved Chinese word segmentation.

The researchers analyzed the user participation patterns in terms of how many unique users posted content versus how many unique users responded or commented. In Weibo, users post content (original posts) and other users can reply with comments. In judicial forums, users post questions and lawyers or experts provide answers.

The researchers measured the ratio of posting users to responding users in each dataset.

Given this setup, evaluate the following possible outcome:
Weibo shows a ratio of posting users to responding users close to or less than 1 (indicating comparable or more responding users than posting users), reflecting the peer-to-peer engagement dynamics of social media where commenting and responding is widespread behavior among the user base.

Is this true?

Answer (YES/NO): YES